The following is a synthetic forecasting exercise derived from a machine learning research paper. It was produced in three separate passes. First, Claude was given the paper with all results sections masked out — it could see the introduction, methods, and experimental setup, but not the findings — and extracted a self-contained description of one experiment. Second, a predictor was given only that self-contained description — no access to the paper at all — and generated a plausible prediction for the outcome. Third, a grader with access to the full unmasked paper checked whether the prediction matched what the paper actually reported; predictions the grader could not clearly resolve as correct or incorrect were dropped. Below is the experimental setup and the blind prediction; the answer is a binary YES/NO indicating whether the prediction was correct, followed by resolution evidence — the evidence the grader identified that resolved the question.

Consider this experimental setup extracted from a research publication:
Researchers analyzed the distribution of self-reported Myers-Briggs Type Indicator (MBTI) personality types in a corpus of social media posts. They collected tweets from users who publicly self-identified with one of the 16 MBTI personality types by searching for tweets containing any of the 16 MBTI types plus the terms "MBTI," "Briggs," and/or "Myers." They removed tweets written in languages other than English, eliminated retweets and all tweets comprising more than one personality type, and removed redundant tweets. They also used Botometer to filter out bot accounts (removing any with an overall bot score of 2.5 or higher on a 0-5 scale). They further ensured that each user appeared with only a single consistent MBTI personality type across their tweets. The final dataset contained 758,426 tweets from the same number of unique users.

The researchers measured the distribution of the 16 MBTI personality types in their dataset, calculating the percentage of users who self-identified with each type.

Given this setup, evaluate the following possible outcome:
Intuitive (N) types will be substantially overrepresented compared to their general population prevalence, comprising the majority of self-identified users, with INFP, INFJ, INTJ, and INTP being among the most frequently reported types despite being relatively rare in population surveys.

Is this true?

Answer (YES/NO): NO